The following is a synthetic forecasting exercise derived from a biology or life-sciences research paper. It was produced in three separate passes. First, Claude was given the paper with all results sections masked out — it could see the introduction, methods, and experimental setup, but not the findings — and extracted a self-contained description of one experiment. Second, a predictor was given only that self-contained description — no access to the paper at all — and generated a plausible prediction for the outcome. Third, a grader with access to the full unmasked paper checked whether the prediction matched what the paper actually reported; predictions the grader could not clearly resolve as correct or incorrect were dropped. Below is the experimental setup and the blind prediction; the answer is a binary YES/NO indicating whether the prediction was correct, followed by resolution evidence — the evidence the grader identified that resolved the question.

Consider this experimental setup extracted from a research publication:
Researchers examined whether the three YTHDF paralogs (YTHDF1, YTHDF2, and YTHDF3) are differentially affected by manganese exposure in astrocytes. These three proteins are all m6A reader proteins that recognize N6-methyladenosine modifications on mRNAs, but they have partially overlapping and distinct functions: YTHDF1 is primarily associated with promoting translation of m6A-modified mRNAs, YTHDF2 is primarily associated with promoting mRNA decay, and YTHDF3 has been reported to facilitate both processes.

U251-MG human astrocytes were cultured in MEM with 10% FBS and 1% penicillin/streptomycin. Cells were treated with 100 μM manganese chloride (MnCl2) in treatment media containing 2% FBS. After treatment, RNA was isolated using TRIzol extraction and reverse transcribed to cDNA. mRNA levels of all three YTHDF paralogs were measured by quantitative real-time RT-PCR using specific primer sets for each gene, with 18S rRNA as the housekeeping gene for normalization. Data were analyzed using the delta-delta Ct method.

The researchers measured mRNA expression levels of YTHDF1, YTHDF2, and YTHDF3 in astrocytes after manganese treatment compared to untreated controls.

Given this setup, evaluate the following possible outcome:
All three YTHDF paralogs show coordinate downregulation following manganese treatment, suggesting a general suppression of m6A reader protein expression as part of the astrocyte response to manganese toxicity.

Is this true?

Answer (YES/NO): NO